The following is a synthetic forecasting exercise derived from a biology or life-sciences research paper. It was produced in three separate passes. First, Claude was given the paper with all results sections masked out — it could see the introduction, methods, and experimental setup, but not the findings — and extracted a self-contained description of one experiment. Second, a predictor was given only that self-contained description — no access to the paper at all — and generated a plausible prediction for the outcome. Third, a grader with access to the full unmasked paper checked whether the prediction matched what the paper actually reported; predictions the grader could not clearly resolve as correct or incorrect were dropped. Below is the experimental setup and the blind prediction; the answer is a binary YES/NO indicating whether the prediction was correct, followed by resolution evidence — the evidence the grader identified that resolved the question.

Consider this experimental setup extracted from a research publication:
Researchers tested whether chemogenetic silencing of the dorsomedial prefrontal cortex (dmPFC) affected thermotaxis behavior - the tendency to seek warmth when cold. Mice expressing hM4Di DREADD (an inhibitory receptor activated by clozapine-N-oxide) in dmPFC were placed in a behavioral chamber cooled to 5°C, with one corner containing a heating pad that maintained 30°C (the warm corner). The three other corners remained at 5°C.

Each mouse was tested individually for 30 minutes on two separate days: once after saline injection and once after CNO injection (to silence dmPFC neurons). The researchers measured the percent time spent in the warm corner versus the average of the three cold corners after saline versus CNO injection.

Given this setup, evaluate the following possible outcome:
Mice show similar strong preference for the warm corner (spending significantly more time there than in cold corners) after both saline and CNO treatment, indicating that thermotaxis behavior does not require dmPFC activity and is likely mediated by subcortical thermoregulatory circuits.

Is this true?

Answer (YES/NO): YES